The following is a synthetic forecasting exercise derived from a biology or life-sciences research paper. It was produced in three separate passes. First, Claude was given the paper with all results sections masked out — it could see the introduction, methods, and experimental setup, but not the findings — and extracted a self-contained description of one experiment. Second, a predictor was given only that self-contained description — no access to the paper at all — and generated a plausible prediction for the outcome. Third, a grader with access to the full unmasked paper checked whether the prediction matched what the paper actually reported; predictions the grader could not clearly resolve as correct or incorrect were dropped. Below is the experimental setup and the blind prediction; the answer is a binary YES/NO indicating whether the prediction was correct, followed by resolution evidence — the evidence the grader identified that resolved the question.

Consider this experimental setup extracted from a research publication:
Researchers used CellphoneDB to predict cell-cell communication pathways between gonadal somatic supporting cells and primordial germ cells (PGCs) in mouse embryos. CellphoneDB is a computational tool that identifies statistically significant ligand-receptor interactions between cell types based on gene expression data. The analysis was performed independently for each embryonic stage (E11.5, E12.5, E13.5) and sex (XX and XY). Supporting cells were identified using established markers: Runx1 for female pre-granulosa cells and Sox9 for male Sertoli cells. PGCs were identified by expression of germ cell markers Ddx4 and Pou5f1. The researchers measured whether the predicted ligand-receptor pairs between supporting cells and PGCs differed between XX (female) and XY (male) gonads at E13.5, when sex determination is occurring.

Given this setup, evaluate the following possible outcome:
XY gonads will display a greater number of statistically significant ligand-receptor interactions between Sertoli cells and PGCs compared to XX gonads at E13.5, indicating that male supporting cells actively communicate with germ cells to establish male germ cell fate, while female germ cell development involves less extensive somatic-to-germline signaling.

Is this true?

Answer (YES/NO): NO